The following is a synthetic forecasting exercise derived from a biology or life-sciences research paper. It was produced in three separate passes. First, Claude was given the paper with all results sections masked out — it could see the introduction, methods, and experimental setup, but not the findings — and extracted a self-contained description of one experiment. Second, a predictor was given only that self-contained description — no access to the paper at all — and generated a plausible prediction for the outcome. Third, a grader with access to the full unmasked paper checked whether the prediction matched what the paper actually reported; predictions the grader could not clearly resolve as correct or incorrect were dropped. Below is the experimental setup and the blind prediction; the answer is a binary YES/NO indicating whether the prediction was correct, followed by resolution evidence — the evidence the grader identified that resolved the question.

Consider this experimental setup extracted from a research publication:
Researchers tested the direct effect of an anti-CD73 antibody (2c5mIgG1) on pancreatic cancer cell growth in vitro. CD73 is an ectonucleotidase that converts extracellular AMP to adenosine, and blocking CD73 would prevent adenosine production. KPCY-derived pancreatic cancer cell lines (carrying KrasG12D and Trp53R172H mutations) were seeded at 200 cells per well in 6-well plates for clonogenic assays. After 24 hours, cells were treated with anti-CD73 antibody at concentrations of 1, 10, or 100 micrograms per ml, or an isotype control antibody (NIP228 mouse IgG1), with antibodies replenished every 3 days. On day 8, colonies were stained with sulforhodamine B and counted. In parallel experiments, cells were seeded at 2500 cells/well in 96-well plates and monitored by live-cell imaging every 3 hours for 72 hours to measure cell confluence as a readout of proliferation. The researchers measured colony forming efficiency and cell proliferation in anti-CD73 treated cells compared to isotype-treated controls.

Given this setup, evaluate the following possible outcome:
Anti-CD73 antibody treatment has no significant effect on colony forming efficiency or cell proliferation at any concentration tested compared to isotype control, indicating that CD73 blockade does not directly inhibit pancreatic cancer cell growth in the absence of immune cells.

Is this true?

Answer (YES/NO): YES